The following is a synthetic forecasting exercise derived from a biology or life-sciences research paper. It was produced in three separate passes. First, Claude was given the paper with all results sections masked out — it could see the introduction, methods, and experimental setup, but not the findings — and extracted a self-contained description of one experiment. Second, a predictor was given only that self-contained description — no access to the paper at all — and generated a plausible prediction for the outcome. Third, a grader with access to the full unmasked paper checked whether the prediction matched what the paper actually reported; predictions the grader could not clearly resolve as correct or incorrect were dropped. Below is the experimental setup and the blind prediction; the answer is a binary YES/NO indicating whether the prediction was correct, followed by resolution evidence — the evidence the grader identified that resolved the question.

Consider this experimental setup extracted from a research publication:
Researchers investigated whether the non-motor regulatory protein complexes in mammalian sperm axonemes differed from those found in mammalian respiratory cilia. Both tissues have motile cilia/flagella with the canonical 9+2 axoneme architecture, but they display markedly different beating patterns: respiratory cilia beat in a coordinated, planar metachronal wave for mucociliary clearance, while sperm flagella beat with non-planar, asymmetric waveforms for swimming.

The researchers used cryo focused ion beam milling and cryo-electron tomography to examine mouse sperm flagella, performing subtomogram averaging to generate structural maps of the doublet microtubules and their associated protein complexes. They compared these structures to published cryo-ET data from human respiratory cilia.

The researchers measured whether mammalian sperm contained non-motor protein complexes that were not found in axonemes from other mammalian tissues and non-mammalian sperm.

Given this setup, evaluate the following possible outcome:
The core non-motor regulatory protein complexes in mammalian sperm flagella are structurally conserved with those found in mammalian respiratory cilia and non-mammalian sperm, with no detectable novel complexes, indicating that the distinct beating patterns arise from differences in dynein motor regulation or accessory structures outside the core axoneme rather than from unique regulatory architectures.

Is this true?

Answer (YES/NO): NO